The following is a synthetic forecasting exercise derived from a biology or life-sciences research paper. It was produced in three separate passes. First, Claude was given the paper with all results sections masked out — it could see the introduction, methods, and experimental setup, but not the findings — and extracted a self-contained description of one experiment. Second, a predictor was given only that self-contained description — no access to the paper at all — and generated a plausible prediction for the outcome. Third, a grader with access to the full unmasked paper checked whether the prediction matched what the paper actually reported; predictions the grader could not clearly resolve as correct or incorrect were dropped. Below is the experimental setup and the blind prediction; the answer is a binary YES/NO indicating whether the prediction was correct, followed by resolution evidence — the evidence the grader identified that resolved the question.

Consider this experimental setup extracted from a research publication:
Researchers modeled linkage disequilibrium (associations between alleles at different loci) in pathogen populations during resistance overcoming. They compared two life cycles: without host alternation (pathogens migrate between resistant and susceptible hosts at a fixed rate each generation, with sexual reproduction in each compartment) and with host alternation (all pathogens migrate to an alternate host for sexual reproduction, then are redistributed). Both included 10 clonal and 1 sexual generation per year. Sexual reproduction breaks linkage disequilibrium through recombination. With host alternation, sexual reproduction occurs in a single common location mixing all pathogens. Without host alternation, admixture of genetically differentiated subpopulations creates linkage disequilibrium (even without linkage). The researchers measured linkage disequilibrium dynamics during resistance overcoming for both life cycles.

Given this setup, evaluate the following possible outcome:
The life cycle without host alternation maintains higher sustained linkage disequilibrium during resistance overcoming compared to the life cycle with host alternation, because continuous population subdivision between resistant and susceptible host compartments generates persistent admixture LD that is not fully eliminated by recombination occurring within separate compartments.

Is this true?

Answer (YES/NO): YES